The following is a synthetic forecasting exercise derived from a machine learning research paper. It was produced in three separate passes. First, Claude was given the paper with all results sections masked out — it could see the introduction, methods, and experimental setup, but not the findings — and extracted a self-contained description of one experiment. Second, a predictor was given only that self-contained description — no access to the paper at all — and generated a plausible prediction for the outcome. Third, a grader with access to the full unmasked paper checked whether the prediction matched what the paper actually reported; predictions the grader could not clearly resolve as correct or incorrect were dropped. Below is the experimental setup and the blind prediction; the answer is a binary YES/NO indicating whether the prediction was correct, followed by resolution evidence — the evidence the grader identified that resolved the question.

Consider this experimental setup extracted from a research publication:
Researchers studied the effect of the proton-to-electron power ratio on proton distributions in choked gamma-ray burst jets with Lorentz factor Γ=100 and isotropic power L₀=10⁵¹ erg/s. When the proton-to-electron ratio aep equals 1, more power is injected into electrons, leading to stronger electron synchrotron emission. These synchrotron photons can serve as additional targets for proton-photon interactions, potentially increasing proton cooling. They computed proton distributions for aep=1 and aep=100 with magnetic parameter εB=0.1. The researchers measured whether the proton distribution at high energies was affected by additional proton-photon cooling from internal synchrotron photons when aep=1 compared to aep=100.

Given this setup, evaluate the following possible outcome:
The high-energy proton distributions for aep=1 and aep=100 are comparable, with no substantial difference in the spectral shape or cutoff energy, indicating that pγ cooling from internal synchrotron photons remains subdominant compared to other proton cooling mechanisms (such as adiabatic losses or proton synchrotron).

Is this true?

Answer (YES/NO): NO